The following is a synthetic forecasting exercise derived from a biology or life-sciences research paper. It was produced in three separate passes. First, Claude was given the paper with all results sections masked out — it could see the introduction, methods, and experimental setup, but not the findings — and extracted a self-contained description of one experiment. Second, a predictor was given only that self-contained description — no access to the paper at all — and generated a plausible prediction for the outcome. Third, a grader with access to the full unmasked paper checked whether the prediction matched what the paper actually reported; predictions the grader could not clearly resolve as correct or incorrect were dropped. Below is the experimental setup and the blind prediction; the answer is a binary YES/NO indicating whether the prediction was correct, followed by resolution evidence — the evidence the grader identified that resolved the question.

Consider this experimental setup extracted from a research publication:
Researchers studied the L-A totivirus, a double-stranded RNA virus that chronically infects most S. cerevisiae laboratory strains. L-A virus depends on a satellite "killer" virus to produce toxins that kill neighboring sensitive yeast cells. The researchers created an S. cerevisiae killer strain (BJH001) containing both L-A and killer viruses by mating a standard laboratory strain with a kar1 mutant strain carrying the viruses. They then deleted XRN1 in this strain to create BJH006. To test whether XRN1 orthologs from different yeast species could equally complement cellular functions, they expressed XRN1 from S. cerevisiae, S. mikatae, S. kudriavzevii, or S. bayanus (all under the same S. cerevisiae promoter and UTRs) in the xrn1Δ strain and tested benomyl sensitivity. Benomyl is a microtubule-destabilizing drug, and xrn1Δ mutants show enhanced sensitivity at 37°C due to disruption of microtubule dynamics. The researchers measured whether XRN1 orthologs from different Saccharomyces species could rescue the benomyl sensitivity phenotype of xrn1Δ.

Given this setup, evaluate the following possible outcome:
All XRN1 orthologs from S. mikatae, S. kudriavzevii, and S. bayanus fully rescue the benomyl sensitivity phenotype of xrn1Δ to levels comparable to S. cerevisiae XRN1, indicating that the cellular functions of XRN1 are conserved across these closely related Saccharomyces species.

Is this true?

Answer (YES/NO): YES